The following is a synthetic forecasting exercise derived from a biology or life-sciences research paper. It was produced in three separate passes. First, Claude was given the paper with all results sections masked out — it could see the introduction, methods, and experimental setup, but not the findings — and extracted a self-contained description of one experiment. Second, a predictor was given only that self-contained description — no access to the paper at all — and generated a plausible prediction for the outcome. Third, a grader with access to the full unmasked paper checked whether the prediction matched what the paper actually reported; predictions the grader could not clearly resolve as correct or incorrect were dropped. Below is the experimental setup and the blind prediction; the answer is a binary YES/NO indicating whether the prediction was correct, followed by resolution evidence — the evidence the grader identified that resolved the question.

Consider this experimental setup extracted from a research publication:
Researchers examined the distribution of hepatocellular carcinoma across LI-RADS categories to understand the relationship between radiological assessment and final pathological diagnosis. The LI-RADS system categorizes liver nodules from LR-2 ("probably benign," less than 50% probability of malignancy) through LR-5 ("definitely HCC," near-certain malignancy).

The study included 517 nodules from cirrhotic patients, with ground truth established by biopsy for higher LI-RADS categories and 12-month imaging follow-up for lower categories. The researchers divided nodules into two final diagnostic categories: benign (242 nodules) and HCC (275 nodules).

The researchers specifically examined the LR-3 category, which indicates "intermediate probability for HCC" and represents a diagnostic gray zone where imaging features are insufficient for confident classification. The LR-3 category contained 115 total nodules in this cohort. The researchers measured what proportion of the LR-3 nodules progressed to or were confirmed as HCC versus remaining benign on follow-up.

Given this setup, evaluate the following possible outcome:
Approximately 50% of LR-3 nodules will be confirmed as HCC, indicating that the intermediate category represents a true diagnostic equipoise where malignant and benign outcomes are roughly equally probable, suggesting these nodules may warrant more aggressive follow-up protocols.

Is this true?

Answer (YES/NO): NO